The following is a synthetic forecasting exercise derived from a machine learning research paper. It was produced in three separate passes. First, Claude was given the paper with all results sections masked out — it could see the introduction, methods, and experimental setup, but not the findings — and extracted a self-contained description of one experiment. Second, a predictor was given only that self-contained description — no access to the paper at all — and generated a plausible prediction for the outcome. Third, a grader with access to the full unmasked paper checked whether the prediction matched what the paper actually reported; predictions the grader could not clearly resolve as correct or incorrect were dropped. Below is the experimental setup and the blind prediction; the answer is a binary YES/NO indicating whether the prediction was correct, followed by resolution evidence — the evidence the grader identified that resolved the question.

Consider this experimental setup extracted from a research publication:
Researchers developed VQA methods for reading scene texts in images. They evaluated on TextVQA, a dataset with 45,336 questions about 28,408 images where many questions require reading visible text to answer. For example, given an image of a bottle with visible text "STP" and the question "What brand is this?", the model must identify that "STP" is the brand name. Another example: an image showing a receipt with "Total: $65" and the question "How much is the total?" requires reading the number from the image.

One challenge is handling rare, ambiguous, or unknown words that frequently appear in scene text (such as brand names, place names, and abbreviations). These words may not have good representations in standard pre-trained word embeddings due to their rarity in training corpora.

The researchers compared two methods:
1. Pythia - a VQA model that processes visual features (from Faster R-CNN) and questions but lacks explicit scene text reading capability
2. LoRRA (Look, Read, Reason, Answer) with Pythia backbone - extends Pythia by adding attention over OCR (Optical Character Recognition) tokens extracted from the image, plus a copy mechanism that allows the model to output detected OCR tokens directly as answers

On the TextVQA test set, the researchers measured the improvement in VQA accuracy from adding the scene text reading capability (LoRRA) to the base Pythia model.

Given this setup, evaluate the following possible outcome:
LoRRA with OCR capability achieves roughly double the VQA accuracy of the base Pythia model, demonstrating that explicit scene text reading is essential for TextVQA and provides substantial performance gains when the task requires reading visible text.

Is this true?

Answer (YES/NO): YES